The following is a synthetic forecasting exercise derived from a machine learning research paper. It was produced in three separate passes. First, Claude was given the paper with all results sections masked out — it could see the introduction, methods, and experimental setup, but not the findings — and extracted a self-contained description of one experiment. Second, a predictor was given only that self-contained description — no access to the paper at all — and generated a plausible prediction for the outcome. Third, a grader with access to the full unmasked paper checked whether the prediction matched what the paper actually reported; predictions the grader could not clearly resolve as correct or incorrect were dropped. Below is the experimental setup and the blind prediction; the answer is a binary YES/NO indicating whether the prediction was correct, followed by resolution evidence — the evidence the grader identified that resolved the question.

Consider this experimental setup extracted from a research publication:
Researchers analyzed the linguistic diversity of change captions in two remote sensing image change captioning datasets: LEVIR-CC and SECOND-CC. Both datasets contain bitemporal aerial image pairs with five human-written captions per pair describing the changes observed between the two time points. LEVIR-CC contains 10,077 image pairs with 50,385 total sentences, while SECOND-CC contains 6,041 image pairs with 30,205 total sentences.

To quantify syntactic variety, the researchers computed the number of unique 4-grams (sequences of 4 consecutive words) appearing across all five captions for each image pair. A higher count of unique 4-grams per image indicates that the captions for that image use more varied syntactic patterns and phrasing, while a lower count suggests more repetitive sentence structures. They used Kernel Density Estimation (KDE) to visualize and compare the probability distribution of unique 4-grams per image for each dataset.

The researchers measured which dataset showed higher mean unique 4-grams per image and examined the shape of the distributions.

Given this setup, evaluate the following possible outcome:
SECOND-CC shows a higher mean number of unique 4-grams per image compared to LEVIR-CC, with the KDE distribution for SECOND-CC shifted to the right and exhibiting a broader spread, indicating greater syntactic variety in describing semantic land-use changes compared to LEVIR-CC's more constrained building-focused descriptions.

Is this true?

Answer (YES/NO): YES